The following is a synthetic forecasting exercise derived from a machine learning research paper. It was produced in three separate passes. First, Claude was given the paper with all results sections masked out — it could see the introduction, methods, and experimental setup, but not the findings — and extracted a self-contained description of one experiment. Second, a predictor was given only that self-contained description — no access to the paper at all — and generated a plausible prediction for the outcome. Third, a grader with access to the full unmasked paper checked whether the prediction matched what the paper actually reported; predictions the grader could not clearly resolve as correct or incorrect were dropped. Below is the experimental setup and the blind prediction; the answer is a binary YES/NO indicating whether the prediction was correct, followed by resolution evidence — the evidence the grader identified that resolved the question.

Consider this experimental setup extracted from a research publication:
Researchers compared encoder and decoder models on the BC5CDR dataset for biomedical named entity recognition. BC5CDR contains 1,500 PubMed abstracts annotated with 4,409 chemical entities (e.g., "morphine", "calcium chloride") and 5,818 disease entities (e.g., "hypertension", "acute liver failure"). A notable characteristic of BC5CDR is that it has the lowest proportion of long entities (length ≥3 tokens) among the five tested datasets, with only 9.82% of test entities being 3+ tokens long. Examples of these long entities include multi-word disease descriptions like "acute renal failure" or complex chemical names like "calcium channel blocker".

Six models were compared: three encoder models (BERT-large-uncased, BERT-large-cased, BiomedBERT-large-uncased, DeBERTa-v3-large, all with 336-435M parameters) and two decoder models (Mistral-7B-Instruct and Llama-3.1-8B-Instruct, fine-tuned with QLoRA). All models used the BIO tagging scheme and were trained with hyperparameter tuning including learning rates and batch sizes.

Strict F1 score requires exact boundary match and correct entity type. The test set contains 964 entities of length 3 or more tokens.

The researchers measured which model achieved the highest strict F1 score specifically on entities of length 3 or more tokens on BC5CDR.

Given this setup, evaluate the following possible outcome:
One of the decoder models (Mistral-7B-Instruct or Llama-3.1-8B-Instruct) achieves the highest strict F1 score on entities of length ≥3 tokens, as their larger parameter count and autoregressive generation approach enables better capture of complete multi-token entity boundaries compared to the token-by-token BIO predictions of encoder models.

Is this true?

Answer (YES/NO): NO